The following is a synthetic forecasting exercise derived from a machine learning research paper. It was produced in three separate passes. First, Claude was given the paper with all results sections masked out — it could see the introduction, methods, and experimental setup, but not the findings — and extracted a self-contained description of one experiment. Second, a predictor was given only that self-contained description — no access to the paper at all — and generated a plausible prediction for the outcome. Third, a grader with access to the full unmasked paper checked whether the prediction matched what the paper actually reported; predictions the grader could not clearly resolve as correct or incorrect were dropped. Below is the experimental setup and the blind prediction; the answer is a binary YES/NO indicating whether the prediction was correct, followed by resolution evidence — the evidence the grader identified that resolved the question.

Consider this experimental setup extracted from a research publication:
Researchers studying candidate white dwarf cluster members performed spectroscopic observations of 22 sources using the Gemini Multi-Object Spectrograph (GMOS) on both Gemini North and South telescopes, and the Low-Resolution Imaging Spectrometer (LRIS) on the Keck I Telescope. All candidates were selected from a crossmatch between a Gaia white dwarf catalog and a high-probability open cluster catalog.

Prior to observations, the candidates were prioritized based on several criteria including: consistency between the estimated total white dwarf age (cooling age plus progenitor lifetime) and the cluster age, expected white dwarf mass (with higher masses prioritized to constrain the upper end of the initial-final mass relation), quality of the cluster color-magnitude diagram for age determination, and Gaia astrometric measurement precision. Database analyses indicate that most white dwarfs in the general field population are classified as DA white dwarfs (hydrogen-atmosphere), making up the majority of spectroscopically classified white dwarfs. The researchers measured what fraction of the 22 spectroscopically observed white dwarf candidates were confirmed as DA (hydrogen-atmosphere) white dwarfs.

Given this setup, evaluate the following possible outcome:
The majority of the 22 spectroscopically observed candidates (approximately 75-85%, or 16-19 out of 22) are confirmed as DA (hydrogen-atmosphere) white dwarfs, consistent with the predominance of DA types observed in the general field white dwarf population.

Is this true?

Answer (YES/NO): NO